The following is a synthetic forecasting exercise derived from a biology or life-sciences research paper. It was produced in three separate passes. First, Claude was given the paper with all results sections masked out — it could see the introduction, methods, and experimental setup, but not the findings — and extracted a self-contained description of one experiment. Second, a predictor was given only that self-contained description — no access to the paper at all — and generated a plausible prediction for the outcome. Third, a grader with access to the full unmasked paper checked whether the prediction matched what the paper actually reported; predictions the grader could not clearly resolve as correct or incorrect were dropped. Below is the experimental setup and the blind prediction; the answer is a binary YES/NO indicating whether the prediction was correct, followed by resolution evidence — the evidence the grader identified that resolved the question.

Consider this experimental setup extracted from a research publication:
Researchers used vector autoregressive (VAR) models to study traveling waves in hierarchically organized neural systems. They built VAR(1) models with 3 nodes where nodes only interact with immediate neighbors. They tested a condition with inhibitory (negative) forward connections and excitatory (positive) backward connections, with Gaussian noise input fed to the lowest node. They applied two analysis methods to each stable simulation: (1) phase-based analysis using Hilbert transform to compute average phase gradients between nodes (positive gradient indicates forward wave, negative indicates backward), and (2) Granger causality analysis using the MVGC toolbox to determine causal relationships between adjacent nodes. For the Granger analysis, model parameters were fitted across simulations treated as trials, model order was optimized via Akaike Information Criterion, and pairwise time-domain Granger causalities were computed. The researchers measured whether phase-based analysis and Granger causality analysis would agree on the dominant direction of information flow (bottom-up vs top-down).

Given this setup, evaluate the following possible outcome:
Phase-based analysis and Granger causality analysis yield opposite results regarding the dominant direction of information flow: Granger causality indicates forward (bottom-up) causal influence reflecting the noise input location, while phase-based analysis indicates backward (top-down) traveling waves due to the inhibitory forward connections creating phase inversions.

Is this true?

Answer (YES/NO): YES